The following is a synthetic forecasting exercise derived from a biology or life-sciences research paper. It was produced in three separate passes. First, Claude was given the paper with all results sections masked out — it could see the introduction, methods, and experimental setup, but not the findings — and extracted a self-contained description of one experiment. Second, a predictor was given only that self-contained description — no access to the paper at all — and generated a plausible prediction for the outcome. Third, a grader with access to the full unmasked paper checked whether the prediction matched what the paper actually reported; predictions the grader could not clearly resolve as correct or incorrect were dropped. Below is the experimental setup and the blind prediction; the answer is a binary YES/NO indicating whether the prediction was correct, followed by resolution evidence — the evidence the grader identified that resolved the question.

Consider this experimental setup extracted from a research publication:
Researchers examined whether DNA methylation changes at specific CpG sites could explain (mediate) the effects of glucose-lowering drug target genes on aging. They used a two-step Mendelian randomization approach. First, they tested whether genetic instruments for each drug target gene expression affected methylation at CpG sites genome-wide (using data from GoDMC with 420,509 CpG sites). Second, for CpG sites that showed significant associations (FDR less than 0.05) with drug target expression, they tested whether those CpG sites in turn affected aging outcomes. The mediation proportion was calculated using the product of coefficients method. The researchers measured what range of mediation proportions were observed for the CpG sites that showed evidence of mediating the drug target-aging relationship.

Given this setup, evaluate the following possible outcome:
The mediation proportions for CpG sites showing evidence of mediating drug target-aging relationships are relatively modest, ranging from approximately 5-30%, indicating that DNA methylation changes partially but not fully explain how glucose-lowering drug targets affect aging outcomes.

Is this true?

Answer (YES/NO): NO